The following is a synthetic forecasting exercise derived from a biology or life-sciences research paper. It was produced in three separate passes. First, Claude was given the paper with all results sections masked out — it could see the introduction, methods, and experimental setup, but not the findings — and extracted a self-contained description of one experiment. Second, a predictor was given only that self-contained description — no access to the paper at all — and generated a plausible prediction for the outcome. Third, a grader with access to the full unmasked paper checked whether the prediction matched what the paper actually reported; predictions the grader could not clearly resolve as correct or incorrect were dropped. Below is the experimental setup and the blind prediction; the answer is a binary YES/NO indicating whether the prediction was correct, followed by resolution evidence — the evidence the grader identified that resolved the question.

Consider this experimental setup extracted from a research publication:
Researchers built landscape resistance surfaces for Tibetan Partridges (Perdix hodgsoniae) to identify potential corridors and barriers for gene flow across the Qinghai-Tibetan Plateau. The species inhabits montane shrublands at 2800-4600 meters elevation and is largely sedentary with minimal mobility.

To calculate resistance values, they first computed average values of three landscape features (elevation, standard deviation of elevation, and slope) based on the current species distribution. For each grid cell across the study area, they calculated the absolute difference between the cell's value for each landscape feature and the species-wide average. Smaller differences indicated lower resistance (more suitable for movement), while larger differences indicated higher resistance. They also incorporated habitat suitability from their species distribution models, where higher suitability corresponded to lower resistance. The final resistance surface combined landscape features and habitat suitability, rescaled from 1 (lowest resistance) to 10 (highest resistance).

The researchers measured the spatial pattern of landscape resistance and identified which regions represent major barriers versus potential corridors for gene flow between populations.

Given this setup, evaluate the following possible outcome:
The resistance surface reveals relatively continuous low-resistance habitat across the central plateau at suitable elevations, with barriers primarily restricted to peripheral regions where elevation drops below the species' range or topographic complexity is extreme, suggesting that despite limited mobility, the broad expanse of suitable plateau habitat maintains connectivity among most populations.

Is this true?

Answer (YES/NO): NO